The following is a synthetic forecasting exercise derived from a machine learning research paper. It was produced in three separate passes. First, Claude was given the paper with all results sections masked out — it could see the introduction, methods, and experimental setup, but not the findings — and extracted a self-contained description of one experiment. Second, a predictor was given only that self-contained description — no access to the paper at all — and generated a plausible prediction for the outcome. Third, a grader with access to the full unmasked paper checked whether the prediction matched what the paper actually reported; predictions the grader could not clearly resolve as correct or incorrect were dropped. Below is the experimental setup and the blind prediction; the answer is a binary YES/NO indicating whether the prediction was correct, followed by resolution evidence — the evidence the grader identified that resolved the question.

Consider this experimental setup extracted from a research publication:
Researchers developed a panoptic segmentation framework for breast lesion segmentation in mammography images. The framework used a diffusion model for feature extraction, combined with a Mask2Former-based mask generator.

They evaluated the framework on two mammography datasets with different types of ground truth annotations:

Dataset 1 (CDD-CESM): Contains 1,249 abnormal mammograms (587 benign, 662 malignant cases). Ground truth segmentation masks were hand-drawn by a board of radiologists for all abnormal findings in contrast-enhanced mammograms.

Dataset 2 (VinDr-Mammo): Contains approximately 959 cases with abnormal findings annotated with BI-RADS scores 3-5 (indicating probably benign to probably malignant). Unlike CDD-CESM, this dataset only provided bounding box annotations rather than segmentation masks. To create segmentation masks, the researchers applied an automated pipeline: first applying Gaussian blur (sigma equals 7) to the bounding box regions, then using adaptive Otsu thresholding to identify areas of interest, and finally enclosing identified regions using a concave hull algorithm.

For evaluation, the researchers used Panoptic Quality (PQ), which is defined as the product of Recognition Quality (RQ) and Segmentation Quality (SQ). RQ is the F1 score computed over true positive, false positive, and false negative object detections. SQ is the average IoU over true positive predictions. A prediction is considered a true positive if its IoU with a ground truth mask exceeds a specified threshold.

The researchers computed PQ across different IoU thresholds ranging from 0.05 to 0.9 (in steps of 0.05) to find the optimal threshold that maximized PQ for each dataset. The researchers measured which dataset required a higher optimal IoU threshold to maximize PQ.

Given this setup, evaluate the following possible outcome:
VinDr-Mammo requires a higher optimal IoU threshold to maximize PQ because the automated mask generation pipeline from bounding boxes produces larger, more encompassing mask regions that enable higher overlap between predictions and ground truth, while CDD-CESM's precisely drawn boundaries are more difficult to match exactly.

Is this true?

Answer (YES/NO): NO